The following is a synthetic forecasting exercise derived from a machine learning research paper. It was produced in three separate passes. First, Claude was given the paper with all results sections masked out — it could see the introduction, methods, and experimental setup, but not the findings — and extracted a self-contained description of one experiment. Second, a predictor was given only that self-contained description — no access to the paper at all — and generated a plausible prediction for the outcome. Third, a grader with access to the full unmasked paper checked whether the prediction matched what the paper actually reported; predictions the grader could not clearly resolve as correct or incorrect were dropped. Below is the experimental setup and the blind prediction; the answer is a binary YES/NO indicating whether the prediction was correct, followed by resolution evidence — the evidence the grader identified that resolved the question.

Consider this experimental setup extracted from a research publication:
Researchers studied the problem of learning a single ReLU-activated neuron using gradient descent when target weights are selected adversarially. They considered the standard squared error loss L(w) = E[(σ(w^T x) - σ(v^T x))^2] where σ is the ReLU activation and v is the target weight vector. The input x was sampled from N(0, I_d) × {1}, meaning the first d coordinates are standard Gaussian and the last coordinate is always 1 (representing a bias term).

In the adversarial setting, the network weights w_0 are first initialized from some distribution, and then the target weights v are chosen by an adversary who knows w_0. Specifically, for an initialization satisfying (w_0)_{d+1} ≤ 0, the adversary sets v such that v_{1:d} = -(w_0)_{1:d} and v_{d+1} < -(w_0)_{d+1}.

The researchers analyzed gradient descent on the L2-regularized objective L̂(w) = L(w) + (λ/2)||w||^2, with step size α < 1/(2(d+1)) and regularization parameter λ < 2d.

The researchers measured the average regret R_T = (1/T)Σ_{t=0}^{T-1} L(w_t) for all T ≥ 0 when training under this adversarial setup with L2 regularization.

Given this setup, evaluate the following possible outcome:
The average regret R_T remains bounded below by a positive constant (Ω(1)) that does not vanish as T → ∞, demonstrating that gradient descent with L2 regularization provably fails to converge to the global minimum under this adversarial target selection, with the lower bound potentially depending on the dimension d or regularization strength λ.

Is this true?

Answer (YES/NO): YES